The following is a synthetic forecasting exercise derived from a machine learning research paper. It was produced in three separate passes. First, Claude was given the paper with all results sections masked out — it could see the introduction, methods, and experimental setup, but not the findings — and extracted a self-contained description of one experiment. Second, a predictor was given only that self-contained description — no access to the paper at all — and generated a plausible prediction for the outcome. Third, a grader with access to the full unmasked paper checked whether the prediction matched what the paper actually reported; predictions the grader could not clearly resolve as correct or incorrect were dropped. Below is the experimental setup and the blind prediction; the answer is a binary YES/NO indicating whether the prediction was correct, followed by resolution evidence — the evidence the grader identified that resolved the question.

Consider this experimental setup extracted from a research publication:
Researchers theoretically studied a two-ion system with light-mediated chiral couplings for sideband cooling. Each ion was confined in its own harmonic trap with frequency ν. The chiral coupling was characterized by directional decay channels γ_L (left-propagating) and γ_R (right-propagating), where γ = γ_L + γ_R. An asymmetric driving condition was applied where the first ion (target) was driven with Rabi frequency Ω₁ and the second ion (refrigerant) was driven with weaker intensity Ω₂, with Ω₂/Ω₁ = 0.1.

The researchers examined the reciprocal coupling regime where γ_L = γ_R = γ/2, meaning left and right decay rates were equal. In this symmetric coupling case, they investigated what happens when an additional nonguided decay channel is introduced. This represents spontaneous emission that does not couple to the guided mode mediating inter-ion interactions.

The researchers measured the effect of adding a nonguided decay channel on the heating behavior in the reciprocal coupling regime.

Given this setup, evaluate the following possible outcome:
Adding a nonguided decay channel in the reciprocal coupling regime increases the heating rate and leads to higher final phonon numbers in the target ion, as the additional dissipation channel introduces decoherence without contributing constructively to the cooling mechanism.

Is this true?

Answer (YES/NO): NO